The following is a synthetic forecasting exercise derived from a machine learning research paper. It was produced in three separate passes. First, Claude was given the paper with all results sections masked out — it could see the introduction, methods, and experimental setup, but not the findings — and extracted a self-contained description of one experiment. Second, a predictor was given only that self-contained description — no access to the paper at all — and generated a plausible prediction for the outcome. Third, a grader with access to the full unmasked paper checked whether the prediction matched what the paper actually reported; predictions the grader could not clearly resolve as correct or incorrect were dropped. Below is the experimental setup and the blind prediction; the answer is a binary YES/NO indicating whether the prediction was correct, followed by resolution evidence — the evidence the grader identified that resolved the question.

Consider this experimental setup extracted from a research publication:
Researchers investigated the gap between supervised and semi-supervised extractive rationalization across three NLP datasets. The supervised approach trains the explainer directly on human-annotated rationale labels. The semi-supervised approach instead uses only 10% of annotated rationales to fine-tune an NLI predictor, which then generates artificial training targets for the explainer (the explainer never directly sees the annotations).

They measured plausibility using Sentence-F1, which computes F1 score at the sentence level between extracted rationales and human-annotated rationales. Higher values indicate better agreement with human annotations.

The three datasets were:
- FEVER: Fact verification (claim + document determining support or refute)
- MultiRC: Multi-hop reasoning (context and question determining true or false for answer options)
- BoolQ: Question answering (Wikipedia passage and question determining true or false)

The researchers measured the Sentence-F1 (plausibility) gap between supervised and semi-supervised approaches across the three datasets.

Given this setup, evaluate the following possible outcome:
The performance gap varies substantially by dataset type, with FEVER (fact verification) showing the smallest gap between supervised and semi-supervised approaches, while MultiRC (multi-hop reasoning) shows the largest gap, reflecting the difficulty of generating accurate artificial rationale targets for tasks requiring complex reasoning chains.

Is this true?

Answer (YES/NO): NO